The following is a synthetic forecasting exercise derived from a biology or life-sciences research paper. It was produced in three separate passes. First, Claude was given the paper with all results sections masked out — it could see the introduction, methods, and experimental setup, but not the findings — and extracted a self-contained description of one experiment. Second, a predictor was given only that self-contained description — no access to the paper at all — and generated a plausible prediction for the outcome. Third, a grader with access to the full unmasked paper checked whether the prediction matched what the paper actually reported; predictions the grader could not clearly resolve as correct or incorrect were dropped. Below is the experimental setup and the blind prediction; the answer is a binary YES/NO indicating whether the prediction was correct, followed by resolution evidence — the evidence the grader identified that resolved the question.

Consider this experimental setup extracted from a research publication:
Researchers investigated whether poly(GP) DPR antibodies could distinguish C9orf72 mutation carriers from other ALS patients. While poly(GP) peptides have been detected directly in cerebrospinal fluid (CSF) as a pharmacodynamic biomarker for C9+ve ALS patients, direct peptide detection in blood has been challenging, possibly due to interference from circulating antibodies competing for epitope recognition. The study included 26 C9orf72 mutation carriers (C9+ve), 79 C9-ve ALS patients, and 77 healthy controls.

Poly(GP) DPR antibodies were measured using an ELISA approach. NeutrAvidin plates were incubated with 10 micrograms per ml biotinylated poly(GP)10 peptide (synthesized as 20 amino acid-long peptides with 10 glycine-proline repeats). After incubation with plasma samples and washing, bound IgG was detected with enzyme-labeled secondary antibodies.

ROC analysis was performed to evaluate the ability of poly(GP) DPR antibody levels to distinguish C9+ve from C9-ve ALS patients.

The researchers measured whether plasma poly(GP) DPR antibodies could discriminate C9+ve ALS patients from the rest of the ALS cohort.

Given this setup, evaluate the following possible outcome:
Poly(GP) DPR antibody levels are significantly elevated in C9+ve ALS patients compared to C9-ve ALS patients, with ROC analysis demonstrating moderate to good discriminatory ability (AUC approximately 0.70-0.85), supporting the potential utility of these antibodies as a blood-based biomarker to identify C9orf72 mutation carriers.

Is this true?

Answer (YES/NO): YES